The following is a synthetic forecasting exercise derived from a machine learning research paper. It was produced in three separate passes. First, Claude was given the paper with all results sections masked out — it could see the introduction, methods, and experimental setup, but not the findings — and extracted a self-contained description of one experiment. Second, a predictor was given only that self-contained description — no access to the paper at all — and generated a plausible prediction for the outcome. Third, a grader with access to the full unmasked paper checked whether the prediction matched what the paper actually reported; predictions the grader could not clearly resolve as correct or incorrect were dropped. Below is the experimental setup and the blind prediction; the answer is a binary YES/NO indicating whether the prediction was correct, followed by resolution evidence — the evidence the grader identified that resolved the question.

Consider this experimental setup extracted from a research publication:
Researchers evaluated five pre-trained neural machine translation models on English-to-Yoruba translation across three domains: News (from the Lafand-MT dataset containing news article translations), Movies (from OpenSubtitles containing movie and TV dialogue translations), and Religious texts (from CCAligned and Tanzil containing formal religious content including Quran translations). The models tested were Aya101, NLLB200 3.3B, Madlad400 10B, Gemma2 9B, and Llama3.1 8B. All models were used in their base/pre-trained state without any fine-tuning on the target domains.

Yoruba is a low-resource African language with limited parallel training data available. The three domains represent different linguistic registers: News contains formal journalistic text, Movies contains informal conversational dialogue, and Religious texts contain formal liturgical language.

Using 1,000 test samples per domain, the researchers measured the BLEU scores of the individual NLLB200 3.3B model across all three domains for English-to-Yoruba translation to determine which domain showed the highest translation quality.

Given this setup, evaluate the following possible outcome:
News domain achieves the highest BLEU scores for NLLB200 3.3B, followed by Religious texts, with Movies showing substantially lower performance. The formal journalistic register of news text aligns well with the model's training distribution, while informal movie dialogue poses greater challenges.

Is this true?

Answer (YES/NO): NO